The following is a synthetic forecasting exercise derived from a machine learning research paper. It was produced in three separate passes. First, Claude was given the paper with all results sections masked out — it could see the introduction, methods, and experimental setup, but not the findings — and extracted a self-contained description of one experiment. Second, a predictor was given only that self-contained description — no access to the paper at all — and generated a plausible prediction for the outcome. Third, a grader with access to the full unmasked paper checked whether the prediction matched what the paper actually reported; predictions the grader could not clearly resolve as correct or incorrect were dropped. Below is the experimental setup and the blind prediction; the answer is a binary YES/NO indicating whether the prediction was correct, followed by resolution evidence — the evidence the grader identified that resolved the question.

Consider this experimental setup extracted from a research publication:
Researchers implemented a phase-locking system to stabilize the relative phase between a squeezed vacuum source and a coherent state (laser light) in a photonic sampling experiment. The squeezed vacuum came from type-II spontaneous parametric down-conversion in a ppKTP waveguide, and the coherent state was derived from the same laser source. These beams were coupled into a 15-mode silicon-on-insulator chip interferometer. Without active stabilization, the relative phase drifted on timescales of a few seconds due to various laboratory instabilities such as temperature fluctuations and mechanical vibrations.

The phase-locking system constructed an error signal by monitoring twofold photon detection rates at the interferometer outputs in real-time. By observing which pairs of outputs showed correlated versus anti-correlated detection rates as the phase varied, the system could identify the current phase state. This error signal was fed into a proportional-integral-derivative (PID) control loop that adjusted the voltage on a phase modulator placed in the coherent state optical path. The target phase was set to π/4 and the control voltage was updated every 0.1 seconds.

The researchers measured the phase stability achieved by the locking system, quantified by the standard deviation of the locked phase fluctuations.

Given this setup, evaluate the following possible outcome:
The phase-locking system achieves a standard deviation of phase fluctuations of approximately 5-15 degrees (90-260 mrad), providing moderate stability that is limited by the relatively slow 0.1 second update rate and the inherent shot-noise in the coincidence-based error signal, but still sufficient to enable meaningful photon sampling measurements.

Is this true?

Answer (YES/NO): NO